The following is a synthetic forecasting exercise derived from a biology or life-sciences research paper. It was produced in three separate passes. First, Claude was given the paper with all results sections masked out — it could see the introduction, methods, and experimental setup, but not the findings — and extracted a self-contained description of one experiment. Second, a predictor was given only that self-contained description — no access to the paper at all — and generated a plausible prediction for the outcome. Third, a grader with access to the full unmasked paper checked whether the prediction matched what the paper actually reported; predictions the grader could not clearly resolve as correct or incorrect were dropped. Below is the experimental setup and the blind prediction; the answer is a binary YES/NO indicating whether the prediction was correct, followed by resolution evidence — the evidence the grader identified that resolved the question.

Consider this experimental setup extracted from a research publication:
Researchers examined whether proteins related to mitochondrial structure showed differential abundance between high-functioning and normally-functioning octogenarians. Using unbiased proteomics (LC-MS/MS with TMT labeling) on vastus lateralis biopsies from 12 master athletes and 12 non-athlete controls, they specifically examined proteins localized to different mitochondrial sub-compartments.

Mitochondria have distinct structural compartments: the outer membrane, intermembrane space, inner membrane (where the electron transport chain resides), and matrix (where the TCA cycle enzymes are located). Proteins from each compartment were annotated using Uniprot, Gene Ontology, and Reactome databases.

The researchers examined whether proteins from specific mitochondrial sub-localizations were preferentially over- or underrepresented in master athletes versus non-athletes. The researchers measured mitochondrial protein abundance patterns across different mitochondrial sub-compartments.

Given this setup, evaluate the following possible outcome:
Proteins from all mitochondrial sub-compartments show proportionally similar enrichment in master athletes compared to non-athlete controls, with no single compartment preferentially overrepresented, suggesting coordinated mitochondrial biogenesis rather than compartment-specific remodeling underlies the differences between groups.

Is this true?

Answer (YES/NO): NO